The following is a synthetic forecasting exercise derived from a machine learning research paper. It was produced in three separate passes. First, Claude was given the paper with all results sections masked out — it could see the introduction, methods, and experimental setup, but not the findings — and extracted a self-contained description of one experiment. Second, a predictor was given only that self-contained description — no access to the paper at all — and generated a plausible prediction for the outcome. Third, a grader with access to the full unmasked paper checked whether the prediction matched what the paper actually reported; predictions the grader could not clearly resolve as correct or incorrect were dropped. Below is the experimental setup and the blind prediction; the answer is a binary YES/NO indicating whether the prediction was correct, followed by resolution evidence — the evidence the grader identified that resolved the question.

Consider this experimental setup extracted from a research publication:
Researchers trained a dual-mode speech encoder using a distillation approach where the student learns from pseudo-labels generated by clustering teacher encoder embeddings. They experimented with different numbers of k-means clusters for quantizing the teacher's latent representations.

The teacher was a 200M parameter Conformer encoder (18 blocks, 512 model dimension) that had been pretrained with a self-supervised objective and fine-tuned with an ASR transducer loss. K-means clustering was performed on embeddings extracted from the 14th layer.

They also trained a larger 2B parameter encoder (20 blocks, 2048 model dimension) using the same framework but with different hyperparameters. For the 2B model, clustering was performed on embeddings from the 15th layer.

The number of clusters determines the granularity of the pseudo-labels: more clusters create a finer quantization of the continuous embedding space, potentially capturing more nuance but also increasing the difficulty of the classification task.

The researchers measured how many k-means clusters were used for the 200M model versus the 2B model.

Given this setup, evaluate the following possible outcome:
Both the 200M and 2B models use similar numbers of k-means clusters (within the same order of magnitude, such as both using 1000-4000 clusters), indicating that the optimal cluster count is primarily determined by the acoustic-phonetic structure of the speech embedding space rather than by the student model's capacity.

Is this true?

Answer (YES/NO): NO